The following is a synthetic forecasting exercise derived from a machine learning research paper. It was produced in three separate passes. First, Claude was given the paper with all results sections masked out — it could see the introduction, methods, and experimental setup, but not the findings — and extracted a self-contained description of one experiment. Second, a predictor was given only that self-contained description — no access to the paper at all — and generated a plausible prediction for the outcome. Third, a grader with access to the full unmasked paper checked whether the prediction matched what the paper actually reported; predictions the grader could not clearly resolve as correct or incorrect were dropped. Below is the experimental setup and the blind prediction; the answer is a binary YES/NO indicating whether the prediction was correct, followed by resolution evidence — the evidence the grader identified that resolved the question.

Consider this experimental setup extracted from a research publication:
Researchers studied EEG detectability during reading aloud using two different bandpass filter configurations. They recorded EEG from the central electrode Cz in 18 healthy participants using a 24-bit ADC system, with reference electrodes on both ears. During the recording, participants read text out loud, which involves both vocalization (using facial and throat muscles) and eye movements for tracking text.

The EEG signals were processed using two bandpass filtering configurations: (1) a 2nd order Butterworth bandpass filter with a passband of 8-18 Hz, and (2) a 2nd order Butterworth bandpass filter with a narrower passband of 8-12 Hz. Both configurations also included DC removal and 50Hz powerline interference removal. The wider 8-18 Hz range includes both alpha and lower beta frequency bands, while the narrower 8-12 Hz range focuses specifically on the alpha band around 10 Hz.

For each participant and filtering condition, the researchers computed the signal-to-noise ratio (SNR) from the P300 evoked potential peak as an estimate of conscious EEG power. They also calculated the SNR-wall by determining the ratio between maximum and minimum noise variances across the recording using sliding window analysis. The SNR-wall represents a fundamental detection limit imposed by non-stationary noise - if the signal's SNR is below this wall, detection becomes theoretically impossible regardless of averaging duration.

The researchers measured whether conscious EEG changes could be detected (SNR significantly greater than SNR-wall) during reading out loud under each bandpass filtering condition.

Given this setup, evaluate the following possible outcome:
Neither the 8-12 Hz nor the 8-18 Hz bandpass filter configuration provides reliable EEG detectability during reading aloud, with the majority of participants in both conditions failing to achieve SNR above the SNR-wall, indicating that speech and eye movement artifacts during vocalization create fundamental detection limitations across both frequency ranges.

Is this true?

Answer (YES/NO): NO